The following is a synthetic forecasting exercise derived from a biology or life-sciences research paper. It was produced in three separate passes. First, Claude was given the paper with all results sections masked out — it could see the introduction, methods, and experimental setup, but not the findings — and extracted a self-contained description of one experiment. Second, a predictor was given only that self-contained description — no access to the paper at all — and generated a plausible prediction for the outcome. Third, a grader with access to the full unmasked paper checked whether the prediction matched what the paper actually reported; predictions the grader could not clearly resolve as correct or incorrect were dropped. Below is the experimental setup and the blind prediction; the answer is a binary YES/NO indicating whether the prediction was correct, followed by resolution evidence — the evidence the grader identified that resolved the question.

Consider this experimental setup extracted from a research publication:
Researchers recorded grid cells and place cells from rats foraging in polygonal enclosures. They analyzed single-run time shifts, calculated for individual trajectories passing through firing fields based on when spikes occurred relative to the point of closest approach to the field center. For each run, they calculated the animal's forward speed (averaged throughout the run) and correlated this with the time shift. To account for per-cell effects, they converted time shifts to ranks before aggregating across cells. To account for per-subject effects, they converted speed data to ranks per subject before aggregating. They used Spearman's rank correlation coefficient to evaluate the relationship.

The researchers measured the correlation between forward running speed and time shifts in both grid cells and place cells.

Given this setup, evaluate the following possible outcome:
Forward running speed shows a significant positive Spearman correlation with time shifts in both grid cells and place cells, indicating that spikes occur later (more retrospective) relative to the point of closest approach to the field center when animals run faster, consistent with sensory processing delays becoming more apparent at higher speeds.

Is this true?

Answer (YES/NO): NO